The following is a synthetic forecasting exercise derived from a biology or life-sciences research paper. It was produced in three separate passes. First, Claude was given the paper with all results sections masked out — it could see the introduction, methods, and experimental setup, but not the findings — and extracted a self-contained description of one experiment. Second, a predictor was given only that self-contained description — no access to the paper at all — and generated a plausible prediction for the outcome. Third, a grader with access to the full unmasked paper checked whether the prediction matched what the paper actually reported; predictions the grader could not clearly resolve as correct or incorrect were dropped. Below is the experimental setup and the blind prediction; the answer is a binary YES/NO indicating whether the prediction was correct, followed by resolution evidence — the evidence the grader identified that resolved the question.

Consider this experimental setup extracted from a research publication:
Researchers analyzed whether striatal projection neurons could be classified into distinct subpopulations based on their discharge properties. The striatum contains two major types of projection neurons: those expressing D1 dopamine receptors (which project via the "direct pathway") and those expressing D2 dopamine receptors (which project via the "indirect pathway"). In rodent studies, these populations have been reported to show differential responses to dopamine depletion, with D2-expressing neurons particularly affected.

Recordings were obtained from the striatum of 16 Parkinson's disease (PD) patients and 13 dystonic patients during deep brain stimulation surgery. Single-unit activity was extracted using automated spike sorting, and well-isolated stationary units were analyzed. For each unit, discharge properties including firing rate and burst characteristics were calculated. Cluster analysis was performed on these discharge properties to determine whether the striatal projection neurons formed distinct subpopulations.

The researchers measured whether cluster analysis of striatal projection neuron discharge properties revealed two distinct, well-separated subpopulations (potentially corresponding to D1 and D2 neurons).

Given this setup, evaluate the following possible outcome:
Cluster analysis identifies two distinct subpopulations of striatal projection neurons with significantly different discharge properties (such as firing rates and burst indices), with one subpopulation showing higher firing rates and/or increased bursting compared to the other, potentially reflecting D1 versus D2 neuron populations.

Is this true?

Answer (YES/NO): NO